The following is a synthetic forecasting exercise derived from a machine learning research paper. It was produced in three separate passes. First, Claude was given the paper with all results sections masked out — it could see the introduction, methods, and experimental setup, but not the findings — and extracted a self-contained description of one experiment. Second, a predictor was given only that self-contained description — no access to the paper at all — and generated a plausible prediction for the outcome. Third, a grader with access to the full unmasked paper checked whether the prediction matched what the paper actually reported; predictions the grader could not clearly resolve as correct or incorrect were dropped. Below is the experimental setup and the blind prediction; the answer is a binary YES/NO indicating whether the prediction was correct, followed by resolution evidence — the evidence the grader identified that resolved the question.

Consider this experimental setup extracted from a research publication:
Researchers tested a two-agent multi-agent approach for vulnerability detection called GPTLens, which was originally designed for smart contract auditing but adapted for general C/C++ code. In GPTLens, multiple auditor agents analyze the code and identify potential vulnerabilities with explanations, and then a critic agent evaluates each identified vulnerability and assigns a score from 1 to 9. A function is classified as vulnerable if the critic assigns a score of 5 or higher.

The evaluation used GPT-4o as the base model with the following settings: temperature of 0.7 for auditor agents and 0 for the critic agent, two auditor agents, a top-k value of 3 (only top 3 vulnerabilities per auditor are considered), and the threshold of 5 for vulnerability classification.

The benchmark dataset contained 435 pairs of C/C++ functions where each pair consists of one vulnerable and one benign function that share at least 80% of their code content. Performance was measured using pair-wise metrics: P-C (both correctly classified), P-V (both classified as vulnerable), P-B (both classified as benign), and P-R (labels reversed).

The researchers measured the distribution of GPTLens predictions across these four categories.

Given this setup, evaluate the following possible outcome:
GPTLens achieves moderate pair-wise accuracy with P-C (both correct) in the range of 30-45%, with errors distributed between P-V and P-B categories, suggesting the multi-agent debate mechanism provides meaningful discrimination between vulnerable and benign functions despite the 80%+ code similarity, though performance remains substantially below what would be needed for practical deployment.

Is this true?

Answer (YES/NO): NO